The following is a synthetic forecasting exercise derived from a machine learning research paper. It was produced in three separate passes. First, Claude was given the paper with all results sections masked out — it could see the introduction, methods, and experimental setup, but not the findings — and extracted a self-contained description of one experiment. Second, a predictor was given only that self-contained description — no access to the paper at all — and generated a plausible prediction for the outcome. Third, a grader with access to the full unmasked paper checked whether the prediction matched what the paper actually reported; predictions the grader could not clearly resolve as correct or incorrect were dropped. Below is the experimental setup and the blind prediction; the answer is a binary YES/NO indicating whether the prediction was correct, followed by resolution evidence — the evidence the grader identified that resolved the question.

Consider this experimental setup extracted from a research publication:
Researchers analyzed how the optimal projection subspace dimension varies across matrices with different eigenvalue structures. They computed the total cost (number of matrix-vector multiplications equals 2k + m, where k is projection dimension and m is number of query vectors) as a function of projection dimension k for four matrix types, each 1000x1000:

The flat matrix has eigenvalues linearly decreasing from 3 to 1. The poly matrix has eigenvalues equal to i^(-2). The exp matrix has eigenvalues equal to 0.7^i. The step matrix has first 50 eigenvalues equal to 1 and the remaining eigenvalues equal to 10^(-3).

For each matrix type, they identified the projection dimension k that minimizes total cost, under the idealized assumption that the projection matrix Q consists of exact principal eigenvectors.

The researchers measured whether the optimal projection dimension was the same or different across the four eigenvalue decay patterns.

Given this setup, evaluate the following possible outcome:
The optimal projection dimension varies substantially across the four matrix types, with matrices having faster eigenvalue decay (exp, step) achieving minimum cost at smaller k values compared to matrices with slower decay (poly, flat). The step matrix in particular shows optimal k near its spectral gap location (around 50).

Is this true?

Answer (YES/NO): NO